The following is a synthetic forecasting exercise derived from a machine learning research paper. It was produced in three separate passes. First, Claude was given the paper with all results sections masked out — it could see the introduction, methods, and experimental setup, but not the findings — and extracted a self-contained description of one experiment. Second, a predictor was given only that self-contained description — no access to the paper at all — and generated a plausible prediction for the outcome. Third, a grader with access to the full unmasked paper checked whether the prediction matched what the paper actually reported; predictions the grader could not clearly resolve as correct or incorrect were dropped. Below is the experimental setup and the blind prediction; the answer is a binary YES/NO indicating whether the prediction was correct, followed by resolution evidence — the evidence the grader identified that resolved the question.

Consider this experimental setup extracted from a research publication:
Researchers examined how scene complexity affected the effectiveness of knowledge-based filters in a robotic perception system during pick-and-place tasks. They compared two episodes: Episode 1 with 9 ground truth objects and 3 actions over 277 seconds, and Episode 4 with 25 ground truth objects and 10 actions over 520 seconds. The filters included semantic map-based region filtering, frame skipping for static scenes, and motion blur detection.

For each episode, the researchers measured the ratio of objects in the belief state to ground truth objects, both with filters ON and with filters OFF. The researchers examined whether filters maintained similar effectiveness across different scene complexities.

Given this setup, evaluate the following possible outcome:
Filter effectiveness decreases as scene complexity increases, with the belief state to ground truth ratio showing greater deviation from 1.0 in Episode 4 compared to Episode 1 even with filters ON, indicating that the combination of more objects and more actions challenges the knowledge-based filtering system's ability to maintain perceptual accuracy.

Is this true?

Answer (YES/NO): YES